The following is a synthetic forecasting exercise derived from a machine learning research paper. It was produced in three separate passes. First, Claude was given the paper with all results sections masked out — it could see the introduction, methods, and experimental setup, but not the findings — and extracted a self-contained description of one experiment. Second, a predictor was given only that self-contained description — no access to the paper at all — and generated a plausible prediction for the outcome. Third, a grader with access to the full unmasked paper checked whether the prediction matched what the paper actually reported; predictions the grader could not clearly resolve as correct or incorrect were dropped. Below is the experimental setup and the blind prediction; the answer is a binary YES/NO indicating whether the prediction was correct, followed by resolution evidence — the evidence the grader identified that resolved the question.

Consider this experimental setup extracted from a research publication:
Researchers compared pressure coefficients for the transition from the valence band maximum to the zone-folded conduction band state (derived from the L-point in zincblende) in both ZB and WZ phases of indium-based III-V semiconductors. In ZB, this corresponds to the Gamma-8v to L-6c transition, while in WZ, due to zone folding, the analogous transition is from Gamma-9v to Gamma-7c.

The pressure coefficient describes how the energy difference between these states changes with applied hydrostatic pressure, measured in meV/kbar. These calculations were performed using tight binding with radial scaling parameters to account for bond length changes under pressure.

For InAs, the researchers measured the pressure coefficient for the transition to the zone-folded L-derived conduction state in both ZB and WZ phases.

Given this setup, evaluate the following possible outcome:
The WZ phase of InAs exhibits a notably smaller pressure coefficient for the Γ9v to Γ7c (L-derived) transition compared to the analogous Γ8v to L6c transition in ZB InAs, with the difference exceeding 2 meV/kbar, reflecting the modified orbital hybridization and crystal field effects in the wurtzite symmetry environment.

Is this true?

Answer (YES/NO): NO